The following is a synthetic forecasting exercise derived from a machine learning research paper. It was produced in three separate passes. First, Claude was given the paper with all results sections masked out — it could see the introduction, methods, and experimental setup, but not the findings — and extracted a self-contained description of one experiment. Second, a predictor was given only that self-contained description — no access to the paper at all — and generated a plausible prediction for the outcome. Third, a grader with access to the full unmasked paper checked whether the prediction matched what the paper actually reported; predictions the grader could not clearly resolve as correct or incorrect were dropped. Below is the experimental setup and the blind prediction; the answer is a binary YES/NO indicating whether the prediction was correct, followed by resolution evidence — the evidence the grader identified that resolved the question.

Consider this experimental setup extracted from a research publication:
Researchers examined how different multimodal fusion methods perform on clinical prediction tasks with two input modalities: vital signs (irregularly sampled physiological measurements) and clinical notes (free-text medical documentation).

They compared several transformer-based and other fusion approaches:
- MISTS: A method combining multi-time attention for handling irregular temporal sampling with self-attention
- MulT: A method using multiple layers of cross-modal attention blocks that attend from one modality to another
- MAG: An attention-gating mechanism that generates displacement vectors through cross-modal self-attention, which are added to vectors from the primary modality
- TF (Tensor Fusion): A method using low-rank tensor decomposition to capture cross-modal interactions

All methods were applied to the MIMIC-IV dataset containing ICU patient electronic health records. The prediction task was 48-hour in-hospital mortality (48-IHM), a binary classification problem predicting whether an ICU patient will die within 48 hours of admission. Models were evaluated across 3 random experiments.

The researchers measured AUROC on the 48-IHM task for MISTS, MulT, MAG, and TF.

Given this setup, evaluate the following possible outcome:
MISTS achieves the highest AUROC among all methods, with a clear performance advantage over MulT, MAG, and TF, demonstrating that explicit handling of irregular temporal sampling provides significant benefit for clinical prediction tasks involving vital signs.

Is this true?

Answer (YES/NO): NO